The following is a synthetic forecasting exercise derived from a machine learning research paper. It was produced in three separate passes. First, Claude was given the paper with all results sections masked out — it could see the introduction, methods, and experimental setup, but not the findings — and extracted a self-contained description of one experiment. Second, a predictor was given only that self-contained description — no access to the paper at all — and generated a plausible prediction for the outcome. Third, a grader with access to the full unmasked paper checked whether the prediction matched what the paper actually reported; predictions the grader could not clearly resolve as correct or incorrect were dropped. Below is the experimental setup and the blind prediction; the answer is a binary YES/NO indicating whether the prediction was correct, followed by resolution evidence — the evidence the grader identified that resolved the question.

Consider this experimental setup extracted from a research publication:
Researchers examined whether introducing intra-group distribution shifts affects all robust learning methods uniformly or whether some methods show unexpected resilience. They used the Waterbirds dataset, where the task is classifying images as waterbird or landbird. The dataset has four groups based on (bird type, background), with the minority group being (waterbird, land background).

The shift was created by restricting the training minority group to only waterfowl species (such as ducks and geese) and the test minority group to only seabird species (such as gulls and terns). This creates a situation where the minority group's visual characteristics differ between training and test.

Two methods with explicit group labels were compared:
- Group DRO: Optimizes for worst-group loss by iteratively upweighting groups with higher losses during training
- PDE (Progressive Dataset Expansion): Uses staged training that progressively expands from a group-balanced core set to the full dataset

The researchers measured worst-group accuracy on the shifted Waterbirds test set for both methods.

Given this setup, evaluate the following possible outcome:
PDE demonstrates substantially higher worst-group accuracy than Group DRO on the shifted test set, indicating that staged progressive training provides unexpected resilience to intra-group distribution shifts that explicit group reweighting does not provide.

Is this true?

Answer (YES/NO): NO